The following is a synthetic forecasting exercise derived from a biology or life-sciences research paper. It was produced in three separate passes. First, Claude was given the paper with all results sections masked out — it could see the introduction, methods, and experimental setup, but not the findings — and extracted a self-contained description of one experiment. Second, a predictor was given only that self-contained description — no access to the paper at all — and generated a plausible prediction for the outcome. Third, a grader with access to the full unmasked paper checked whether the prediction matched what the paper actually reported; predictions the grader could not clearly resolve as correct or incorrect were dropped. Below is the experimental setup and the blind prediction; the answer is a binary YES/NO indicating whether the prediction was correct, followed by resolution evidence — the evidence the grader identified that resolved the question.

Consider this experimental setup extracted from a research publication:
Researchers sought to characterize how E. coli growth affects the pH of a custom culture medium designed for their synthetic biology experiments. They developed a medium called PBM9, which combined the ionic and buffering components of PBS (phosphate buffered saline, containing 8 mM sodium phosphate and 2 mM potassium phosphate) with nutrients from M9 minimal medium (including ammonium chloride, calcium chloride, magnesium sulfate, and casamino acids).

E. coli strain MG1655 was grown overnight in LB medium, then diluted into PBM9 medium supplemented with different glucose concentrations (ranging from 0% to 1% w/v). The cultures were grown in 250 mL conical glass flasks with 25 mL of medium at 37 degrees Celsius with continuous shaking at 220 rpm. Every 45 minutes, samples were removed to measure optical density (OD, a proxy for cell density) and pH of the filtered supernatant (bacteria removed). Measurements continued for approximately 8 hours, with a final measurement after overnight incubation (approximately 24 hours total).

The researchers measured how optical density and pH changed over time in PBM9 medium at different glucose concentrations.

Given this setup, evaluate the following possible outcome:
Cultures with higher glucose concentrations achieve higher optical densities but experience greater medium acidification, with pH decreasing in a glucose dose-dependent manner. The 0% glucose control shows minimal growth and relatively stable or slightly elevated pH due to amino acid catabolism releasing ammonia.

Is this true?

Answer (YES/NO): NO